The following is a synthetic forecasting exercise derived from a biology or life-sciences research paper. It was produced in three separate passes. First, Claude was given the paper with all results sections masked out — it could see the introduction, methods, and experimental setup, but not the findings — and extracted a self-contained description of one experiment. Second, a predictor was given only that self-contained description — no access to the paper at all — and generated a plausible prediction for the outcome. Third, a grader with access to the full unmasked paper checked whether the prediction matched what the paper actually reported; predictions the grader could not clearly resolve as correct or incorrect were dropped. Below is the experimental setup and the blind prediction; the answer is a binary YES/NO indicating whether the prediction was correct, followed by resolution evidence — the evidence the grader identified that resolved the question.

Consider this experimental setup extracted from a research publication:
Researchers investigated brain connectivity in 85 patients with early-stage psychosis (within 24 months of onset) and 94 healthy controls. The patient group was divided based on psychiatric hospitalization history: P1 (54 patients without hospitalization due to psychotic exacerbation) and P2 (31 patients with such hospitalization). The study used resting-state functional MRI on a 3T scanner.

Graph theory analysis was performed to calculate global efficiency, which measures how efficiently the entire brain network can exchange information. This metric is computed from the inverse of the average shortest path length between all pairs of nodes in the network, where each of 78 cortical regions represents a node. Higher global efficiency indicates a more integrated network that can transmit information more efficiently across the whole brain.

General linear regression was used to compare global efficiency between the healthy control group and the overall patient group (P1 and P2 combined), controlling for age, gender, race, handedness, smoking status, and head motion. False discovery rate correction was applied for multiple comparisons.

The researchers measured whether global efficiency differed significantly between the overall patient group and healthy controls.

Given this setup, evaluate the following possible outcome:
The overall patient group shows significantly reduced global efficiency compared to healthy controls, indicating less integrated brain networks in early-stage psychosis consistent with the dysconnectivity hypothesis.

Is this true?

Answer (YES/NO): YES